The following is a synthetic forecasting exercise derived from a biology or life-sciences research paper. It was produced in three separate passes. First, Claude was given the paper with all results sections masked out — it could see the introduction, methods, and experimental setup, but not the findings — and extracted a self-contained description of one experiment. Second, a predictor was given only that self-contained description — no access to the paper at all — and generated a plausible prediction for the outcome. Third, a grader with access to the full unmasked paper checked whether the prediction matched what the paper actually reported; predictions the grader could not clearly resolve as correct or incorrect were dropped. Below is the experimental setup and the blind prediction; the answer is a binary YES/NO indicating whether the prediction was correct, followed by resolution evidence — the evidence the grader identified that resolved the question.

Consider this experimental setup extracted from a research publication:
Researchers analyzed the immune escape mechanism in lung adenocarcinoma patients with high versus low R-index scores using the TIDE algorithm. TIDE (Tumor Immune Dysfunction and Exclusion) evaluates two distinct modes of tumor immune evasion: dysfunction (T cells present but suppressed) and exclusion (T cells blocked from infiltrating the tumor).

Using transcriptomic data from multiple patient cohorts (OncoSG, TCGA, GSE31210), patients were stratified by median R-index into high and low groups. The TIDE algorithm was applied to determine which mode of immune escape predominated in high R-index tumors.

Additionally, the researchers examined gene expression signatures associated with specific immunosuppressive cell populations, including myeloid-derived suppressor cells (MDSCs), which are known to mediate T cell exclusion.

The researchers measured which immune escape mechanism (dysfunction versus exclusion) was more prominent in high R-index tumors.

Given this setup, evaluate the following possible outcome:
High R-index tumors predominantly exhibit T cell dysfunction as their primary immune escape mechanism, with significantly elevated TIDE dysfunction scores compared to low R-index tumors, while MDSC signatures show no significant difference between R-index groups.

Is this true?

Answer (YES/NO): NO